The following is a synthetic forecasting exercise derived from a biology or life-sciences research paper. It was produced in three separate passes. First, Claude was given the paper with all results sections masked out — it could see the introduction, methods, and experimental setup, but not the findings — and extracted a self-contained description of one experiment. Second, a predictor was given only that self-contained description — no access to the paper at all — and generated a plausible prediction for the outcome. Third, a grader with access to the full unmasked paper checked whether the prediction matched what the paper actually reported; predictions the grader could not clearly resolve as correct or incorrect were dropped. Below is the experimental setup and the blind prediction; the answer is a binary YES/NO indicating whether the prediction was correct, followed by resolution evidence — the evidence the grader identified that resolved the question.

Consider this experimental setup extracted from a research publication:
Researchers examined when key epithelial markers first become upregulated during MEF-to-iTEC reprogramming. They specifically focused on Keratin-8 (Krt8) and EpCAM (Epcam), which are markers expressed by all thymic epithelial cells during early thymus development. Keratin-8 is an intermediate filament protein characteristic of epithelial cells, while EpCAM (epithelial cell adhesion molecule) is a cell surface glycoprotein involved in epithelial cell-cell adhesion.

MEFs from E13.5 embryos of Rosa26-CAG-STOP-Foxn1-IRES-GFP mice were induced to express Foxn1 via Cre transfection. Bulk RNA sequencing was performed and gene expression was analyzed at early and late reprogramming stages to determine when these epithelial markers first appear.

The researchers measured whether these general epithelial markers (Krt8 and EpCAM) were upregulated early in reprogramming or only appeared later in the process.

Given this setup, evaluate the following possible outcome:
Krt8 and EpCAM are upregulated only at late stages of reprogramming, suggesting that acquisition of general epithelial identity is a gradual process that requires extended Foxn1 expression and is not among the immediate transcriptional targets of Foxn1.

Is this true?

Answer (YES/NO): NO